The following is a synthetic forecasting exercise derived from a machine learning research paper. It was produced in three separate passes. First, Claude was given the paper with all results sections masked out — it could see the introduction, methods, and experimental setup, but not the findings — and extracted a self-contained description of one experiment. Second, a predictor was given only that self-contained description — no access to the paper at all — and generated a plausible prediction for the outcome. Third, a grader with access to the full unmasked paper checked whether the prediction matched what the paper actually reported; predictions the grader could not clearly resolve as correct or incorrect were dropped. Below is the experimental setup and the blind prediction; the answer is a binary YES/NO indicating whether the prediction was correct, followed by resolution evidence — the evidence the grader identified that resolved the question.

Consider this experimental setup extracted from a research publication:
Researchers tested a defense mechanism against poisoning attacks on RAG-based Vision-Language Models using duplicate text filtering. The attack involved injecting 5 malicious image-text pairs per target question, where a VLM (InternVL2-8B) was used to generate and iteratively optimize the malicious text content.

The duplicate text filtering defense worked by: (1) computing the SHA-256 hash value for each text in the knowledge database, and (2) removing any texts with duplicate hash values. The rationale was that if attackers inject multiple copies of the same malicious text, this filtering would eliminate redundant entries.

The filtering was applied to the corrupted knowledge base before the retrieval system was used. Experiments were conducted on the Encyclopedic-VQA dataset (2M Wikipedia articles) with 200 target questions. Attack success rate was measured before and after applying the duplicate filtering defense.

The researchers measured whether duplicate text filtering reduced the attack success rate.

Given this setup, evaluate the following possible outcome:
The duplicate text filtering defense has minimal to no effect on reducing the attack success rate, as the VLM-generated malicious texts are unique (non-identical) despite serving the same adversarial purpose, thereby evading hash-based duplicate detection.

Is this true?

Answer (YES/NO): YES